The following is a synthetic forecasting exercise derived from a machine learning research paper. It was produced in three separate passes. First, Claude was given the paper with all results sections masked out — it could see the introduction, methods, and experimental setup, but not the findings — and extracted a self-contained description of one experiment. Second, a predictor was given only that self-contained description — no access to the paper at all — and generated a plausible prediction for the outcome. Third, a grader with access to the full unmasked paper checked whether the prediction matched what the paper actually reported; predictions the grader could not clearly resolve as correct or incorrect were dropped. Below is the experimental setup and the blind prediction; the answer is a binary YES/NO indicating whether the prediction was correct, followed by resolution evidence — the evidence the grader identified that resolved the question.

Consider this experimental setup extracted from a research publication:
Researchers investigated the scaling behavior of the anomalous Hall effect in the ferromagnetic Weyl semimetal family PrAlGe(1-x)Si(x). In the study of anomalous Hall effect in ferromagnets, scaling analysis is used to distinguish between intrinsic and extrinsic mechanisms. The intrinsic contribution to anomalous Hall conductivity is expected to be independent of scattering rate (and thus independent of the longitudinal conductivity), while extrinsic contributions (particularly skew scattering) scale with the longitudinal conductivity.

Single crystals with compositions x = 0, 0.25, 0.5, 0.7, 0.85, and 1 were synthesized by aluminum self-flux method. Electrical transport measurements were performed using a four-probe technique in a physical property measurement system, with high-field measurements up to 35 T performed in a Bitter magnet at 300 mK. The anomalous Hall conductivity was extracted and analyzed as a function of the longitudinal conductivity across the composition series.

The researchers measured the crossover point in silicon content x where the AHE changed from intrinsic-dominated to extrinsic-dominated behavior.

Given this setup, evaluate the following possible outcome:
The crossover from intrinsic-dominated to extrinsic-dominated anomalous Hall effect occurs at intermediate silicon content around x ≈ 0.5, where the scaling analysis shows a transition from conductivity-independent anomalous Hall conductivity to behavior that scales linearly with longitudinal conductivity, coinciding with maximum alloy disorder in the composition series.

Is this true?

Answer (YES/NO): NO